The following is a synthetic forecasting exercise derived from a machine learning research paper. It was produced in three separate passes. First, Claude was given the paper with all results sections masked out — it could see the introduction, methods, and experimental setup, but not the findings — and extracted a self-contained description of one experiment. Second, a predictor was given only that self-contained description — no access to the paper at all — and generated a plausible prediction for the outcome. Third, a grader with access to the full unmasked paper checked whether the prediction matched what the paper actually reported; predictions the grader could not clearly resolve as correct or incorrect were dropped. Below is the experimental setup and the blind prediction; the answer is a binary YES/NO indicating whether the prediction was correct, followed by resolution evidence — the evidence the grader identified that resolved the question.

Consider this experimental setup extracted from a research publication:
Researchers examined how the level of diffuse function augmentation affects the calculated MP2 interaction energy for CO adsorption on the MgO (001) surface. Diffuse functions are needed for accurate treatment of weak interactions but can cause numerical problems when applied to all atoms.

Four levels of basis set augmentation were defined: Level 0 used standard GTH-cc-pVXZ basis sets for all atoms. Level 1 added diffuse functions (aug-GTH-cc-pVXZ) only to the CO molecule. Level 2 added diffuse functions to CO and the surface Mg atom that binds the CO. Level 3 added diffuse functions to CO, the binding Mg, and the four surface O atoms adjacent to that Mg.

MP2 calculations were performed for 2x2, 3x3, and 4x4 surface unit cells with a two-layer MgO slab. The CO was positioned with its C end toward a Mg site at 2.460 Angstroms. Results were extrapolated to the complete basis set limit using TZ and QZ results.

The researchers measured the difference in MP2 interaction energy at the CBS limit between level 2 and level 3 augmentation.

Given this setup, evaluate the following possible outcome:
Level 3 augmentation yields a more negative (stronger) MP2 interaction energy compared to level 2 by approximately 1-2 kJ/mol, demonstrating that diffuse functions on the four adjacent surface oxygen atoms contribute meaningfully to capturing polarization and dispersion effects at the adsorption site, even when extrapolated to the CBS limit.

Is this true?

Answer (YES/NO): NO